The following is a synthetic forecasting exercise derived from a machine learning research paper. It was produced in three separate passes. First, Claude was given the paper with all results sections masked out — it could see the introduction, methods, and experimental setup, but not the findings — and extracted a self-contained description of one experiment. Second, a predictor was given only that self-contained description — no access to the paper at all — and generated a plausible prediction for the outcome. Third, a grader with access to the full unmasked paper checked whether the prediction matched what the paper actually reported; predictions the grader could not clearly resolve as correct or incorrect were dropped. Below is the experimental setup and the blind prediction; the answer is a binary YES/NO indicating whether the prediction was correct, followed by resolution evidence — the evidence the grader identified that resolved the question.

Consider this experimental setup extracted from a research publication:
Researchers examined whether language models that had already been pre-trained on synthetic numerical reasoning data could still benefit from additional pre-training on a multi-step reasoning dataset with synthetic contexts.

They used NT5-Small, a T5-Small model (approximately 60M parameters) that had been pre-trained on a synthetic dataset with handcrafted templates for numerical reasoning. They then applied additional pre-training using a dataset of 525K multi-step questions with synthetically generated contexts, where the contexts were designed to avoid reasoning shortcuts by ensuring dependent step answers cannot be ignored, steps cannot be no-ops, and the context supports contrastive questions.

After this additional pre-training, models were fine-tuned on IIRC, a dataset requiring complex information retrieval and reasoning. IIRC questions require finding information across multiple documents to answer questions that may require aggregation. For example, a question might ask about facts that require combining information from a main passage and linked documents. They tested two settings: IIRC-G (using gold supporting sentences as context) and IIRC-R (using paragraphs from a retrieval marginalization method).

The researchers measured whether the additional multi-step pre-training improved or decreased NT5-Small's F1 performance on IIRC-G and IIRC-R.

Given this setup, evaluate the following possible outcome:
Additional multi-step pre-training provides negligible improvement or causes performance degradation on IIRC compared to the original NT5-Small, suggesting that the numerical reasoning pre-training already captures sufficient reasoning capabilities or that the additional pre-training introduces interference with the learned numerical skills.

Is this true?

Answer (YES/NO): YES